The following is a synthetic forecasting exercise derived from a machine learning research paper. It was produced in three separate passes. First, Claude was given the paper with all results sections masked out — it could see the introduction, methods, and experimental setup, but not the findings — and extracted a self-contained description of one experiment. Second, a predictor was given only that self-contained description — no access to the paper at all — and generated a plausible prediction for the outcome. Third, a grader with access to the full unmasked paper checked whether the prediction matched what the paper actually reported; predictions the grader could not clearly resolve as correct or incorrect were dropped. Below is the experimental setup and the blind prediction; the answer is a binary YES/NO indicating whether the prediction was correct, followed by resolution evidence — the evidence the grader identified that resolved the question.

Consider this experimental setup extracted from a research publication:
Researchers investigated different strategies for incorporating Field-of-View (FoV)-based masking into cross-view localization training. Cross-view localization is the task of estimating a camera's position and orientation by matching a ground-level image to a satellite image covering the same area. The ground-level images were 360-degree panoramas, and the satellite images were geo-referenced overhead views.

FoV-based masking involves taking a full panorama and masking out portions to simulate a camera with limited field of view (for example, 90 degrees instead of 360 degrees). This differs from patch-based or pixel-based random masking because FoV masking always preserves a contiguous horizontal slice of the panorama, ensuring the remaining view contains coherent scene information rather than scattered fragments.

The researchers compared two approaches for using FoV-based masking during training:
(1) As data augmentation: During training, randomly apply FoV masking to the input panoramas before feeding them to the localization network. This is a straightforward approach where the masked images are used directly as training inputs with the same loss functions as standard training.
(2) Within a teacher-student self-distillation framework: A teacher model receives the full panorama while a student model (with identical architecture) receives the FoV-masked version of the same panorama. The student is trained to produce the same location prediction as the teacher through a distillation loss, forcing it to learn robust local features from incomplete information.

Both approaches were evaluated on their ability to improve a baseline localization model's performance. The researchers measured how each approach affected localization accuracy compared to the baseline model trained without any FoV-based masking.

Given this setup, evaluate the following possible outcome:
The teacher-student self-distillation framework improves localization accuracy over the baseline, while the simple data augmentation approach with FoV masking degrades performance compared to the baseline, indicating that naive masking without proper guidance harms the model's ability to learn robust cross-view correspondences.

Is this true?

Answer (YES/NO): YES